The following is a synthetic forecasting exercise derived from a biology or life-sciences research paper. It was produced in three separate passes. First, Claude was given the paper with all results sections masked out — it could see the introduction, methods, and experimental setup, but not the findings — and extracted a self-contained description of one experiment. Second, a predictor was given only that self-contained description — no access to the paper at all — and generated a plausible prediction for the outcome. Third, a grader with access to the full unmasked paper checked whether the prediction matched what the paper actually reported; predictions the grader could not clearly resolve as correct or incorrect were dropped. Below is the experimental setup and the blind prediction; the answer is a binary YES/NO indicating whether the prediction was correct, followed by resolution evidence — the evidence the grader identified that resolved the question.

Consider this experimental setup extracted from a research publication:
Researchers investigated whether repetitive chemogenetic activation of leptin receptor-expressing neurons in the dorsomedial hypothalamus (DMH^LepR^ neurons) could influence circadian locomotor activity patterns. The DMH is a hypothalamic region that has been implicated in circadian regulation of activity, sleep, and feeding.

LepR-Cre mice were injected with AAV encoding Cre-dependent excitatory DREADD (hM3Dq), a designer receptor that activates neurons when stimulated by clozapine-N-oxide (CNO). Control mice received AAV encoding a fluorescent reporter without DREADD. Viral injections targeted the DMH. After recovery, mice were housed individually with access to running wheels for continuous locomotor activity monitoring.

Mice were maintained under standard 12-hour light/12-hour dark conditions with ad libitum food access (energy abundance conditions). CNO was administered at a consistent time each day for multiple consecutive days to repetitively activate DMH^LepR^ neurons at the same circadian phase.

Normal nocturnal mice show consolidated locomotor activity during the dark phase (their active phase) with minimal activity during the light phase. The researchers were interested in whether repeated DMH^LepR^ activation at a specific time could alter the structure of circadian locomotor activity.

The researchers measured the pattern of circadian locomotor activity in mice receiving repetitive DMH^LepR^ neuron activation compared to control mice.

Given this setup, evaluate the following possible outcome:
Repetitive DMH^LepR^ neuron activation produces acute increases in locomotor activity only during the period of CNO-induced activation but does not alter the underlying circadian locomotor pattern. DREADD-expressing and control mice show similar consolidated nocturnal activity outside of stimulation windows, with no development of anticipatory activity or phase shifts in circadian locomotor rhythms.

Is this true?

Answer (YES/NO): NO